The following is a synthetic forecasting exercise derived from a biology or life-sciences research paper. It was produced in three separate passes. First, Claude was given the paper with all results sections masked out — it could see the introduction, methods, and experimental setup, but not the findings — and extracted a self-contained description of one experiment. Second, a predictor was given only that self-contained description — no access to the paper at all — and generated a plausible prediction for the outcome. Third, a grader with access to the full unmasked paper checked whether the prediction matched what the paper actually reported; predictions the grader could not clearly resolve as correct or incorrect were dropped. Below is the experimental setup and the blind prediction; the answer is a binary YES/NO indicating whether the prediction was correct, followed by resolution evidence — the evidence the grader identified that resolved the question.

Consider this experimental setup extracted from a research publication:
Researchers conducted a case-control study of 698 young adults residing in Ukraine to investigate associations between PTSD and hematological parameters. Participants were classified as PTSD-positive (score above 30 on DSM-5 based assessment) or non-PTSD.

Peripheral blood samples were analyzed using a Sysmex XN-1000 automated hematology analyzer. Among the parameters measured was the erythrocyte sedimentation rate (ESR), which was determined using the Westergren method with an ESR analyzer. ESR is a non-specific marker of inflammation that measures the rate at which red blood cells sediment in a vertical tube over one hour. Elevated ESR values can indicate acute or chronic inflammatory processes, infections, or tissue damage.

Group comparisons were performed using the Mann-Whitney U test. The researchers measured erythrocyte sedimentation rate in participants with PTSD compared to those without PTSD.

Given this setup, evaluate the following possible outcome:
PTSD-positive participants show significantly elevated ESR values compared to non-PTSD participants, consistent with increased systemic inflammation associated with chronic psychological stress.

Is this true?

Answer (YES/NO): YES